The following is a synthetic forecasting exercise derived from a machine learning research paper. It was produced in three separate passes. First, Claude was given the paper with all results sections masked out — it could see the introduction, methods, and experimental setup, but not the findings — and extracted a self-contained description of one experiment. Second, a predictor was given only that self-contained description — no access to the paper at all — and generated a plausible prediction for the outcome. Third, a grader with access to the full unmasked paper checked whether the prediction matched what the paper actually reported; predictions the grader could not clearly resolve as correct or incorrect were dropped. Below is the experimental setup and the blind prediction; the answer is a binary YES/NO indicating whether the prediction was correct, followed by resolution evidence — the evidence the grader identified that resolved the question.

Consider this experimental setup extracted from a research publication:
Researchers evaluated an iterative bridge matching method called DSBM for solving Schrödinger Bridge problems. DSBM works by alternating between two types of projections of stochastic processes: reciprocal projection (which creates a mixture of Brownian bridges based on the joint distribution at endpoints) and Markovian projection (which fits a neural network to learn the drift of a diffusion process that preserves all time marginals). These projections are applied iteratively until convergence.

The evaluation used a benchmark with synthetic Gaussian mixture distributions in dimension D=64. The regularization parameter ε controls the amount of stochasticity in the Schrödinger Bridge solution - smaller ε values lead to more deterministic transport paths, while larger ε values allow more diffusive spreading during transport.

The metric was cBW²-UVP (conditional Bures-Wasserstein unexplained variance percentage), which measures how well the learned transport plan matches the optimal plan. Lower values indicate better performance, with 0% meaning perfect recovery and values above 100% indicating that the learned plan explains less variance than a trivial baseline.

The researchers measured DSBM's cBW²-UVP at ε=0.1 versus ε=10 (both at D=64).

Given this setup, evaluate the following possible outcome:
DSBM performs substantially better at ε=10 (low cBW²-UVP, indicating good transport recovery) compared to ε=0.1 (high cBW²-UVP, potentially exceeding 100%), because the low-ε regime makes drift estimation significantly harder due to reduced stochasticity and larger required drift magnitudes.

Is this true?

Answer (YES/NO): NO